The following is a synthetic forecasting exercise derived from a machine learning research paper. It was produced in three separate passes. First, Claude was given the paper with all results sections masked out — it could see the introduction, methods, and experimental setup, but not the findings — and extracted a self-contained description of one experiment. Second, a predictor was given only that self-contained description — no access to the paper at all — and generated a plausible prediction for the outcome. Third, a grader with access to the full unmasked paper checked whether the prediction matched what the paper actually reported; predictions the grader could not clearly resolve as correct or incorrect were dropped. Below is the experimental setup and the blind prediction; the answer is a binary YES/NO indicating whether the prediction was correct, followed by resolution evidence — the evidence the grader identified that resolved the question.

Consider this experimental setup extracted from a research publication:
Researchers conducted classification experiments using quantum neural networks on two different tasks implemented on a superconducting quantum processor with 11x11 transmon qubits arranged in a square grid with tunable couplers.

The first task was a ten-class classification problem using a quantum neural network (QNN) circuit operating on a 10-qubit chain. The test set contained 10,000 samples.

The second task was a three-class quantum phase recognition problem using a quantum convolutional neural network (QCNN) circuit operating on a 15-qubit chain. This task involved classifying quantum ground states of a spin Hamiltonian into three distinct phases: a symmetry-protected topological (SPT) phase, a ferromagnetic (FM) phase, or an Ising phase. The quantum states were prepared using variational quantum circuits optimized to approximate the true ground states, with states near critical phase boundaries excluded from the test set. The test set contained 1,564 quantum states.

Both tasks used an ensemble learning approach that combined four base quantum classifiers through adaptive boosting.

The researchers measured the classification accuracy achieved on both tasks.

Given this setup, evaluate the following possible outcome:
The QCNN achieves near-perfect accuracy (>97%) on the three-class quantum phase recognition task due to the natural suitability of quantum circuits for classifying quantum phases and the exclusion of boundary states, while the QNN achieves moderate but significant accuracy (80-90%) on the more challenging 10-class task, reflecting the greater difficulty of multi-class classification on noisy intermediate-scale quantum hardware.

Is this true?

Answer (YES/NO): YES